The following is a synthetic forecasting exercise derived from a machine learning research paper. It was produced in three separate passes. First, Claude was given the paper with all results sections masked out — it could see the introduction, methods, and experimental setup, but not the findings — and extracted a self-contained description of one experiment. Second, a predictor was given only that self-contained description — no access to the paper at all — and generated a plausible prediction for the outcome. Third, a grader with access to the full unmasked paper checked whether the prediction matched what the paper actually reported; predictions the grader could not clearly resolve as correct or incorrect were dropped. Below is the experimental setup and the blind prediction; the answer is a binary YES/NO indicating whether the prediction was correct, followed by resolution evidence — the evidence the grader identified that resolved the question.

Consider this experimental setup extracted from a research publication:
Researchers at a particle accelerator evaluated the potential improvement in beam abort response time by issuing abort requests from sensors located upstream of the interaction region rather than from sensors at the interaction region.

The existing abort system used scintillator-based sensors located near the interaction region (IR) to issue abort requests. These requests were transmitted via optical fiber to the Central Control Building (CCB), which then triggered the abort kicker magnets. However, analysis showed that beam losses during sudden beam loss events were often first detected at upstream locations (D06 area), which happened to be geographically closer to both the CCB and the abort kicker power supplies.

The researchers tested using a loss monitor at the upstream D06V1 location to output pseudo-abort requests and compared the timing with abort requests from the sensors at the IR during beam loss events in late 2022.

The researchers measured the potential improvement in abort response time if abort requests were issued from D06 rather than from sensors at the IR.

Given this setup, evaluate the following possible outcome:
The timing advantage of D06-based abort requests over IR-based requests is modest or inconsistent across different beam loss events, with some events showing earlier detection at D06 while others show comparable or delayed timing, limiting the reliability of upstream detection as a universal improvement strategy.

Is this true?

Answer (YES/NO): NO